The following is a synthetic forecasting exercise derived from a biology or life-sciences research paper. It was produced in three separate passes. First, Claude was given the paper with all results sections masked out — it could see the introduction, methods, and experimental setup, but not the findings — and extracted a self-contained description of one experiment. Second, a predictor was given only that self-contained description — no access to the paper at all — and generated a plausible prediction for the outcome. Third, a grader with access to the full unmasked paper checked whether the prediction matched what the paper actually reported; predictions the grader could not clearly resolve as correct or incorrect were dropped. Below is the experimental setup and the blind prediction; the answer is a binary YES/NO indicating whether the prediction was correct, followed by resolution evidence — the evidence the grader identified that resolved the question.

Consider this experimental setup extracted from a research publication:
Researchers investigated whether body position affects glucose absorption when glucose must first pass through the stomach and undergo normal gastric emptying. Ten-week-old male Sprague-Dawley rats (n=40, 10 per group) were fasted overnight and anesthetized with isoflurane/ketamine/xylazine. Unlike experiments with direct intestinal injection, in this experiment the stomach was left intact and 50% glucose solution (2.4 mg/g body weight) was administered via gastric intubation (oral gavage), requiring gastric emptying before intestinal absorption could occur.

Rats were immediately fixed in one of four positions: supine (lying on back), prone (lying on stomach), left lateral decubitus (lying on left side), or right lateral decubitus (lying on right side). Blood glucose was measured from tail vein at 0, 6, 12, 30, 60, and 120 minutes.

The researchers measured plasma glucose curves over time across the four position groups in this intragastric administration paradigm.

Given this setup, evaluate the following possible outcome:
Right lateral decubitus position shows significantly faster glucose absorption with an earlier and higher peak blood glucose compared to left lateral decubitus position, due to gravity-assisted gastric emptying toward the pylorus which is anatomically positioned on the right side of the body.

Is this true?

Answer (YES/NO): YES